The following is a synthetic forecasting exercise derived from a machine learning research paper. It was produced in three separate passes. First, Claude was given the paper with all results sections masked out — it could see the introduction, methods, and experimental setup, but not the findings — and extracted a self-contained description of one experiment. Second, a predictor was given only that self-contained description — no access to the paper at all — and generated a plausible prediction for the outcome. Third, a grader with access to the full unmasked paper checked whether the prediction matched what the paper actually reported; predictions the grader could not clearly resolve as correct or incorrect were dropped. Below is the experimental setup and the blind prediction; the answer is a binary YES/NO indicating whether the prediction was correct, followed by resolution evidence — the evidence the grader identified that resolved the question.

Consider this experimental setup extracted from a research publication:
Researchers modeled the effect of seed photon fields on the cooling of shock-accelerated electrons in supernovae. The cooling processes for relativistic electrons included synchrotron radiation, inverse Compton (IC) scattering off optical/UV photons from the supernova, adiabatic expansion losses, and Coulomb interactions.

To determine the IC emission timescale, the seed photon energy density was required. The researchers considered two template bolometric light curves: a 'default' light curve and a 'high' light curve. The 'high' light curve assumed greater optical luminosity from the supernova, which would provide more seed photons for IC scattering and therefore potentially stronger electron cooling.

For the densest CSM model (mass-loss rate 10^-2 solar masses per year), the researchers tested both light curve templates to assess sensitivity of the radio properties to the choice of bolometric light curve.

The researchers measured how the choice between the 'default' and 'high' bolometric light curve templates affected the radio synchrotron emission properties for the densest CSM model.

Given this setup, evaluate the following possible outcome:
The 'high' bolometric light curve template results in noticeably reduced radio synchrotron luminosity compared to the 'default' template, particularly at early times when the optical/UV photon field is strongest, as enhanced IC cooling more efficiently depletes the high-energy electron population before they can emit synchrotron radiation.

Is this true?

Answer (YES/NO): NO